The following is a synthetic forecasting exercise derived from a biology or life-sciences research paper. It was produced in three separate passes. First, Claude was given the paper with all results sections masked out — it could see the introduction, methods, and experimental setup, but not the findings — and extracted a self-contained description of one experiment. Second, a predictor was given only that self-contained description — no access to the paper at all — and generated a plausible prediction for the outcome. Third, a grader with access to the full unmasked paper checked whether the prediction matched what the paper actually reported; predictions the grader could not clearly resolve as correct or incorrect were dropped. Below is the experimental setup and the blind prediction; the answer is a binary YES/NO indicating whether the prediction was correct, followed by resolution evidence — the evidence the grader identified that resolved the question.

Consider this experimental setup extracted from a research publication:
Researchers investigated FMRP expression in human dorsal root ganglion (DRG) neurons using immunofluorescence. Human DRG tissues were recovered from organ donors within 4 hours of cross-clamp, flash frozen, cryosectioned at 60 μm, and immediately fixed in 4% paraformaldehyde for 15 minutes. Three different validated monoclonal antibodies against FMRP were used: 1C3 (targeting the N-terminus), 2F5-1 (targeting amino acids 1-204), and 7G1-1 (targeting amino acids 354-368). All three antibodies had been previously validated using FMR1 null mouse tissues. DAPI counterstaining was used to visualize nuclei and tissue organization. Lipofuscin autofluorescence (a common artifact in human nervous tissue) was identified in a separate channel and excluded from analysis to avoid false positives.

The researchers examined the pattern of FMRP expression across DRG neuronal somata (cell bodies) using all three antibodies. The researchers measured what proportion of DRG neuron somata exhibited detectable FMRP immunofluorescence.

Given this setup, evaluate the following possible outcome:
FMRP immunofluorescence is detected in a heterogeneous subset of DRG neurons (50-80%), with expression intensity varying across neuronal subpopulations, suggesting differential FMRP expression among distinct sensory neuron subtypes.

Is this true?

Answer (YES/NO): NO